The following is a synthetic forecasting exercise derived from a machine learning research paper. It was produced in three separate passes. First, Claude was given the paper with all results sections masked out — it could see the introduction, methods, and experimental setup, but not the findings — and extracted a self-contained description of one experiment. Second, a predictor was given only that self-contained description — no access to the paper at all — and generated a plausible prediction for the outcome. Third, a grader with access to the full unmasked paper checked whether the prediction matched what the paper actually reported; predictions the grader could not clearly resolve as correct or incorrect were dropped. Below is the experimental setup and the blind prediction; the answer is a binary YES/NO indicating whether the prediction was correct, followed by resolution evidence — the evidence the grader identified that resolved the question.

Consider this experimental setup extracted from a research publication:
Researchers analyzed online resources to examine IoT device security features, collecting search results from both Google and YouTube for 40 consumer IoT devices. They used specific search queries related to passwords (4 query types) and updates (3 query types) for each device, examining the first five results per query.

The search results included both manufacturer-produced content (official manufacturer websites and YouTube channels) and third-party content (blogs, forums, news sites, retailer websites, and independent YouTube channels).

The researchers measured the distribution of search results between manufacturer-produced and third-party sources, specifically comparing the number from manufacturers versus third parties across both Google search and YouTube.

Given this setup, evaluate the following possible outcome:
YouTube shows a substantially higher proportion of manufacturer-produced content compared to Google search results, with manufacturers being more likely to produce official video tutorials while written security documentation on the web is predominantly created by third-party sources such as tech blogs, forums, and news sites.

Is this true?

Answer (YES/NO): NO